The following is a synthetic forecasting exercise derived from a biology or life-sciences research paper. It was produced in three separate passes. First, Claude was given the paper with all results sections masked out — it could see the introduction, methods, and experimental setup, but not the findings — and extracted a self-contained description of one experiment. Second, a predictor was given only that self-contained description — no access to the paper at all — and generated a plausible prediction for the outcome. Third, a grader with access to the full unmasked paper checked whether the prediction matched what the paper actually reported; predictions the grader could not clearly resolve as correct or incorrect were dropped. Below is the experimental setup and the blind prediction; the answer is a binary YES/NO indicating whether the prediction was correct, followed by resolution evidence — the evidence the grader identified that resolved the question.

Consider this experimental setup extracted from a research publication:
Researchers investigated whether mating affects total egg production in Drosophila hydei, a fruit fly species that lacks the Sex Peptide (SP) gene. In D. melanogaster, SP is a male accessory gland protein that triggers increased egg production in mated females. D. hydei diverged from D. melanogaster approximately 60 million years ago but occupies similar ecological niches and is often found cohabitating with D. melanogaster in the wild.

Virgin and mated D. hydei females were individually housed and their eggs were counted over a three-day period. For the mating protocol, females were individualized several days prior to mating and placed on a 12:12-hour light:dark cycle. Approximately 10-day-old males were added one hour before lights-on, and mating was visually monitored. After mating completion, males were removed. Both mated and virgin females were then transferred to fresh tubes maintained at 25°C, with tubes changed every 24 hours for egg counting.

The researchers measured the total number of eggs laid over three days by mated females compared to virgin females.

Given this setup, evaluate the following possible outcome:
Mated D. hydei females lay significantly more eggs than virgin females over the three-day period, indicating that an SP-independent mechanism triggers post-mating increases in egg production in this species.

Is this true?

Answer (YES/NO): NO